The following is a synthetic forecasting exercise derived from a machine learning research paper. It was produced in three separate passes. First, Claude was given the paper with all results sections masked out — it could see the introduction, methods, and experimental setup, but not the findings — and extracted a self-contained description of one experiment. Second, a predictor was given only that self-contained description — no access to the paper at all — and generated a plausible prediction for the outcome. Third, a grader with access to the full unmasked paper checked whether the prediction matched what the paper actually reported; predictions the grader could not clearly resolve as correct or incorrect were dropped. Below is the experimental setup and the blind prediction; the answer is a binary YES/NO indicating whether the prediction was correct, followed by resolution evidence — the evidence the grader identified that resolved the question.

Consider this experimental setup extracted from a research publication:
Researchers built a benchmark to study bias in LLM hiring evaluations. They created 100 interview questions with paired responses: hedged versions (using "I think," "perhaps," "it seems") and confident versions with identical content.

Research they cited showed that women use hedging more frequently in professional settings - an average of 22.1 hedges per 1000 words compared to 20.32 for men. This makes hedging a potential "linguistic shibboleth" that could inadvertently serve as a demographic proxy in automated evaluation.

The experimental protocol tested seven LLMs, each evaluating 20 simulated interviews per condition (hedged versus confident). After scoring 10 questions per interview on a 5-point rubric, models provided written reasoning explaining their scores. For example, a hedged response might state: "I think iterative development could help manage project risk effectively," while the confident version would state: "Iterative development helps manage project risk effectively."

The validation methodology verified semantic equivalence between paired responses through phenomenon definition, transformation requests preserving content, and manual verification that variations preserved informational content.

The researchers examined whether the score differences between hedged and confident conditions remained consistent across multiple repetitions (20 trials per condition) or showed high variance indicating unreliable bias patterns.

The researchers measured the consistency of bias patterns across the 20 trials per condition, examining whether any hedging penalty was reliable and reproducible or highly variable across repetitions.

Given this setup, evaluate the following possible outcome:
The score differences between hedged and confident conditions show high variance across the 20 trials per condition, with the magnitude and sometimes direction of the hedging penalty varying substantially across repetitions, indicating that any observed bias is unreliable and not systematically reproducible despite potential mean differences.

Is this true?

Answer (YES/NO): NO